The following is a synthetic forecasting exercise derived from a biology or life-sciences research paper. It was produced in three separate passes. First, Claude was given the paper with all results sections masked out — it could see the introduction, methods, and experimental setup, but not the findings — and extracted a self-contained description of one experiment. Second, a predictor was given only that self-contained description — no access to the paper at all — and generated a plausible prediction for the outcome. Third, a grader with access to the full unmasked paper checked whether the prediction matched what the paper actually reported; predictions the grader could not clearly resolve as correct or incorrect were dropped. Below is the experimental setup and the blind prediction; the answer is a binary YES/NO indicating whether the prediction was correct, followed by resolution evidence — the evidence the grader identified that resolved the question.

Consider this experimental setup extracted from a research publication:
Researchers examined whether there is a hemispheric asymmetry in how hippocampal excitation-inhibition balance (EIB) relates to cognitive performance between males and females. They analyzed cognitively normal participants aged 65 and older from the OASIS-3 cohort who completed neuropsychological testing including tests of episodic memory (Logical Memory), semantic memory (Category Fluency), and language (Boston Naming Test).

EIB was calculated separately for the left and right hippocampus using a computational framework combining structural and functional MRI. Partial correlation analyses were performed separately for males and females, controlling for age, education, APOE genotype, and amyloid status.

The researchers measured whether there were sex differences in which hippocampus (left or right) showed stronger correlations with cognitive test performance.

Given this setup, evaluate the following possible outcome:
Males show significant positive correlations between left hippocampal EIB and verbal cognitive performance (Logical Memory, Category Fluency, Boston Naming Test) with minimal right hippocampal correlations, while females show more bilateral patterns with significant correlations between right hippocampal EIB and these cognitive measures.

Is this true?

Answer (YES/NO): NO